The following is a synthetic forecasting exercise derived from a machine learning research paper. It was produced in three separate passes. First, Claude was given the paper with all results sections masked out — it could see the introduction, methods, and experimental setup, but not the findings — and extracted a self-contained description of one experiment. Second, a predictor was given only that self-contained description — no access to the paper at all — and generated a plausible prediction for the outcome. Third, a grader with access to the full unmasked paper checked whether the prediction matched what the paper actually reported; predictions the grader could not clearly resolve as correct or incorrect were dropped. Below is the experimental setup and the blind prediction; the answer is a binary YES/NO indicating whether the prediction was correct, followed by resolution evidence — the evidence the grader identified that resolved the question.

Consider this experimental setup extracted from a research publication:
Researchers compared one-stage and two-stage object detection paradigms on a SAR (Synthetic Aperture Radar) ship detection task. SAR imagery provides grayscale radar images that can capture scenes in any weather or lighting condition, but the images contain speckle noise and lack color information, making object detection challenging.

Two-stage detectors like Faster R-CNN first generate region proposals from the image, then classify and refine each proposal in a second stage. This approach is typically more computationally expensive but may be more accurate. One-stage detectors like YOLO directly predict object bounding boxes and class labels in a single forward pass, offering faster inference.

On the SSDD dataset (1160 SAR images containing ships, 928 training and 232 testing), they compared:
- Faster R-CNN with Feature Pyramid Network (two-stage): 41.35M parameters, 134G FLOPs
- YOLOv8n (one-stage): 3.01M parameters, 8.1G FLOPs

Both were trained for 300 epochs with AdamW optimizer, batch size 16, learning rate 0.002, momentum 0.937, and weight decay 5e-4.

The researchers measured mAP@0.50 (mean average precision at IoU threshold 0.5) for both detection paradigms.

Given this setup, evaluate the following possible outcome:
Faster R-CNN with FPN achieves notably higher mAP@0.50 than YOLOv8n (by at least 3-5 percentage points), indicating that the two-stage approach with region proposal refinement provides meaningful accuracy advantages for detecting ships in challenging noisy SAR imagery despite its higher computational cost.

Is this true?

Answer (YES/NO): NO